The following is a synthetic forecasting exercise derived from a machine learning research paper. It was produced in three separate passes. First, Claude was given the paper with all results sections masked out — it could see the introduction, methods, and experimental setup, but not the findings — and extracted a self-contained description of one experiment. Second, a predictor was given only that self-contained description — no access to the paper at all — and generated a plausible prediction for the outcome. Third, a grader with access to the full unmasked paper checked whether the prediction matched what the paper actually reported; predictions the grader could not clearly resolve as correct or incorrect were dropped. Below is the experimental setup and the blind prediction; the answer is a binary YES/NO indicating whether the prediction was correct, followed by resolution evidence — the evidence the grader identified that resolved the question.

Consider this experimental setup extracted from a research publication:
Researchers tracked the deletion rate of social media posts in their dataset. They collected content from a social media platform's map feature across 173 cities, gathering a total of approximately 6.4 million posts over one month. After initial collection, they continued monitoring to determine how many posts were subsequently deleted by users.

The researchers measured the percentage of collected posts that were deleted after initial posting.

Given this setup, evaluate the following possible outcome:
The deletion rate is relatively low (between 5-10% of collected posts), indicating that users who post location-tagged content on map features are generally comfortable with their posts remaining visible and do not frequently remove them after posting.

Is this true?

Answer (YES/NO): NO